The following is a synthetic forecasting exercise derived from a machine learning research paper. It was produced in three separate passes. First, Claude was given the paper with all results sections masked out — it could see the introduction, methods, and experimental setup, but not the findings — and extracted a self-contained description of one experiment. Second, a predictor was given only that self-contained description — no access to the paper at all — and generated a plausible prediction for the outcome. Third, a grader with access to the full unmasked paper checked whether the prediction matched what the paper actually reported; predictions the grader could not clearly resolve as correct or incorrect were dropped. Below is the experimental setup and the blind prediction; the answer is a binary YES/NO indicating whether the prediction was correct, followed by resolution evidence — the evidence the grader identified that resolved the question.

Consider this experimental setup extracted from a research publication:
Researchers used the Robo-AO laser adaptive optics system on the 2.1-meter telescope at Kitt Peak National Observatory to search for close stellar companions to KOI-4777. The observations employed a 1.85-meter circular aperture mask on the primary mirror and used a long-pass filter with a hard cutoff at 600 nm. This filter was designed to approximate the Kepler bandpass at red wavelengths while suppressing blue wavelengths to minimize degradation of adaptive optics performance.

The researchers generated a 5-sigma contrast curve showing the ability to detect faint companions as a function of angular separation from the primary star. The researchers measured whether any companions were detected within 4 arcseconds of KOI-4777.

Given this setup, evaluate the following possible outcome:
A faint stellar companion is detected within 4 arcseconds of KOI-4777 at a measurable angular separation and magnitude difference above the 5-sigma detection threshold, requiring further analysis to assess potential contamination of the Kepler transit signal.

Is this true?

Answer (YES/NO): NO